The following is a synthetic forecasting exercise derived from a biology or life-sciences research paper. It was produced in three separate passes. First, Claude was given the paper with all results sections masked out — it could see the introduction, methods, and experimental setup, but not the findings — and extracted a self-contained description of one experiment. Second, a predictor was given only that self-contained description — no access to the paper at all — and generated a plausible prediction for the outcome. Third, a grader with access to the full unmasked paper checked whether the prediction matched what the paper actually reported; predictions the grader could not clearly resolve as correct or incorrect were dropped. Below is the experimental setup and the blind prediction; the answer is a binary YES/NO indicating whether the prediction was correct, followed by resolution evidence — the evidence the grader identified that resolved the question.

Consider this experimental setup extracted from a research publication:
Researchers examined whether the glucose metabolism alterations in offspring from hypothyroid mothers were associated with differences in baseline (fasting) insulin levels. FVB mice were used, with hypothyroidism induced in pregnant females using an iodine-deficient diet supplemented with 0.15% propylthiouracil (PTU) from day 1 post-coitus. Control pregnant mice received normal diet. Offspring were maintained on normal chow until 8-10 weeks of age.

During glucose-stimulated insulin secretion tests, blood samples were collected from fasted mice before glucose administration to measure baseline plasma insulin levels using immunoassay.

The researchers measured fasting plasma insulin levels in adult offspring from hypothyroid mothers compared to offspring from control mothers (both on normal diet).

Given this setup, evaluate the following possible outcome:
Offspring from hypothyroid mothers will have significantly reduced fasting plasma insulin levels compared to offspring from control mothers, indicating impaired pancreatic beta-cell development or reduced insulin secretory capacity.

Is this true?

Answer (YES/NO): NO